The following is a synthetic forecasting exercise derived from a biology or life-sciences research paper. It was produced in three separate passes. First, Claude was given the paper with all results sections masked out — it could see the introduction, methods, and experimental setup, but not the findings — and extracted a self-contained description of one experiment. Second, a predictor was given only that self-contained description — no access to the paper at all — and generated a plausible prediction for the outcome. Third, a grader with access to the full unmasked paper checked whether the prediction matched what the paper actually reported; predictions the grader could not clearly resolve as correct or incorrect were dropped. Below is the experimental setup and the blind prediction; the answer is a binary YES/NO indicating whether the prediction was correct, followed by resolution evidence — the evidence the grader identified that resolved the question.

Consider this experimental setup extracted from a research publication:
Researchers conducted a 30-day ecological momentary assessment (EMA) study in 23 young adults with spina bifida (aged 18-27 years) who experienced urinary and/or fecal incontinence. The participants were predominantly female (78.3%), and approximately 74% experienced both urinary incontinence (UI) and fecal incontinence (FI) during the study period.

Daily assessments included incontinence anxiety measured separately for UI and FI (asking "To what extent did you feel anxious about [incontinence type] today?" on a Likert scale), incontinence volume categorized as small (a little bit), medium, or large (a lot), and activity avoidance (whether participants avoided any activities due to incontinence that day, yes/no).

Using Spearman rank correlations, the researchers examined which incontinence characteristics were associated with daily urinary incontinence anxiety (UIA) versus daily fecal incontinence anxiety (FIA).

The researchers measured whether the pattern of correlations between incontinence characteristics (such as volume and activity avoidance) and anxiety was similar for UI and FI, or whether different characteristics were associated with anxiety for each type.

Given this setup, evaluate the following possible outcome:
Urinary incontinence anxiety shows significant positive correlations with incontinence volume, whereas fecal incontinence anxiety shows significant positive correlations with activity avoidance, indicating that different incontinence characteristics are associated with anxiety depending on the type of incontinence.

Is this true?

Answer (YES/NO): NO